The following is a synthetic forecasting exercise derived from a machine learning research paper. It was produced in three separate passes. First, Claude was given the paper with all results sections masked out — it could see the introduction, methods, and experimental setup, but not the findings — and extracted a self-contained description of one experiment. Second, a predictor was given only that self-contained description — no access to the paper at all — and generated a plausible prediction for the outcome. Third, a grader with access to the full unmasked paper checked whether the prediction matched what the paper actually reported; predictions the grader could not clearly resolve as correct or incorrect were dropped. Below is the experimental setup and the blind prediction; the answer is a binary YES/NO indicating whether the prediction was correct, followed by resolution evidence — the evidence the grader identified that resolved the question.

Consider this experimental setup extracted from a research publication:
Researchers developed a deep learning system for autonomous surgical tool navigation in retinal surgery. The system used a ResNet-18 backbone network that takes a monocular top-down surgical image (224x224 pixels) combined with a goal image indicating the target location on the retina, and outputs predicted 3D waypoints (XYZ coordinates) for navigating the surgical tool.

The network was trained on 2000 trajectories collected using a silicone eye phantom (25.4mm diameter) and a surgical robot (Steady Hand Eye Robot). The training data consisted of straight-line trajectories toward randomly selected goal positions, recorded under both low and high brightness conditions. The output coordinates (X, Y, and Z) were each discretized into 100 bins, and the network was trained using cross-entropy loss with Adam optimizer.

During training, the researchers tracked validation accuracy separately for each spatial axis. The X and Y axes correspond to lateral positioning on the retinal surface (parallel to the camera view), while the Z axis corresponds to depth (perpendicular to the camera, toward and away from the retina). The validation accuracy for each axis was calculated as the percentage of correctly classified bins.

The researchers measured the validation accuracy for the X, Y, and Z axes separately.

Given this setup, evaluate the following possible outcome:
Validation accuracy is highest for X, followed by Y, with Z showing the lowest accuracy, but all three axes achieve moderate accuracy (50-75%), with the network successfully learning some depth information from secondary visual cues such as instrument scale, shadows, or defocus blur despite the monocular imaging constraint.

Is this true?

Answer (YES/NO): NO